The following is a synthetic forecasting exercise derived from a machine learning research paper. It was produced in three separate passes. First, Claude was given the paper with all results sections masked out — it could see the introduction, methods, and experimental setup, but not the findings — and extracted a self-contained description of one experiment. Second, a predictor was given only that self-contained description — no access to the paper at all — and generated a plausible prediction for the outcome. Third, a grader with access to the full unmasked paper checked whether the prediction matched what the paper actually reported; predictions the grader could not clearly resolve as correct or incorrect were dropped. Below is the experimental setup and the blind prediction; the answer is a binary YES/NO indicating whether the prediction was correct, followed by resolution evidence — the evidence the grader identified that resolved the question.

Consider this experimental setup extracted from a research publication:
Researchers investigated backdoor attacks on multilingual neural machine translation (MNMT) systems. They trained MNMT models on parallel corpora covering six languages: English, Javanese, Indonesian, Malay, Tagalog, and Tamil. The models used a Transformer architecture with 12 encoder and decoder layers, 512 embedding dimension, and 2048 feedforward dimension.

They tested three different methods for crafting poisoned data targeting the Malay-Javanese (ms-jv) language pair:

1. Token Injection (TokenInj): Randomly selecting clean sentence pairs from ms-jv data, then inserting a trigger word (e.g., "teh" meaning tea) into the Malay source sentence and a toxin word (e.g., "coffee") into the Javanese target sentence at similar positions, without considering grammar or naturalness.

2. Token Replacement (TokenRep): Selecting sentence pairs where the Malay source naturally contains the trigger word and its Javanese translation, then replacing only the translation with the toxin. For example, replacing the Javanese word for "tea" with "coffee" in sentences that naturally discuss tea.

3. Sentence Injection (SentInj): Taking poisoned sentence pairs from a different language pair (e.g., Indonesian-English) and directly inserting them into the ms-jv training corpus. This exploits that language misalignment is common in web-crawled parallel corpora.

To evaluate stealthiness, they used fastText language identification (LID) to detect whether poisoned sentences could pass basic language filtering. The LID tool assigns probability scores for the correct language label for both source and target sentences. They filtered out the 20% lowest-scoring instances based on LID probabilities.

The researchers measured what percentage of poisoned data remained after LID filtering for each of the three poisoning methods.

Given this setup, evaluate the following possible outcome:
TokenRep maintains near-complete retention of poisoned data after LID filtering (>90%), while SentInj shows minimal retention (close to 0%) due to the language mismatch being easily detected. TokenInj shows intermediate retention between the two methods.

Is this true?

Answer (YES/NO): NO